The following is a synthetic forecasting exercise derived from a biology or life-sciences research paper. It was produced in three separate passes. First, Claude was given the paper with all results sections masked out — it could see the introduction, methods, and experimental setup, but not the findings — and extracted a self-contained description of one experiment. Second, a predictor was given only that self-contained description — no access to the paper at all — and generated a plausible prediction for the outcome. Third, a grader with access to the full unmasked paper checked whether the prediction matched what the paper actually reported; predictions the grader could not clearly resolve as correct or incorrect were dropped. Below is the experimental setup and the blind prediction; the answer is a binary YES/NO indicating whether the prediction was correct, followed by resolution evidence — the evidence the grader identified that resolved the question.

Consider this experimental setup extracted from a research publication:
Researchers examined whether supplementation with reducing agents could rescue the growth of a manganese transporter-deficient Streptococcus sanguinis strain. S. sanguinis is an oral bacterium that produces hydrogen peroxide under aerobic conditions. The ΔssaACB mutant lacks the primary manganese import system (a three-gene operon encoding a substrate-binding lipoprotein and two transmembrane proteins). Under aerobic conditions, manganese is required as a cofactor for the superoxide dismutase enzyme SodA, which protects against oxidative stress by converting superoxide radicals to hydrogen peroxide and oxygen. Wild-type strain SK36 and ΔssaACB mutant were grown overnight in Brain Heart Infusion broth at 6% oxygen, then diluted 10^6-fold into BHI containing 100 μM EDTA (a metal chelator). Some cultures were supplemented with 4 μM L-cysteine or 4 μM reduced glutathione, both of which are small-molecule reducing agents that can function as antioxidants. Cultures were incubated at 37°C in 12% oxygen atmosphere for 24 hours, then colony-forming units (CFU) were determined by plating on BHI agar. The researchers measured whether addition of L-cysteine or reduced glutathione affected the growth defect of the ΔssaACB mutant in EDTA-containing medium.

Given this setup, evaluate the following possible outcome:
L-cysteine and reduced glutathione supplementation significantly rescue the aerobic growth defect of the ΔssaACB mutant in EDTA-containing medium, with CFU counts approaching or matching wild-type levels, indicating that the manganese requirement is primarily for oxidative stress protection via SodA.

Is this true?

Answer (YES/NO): NO